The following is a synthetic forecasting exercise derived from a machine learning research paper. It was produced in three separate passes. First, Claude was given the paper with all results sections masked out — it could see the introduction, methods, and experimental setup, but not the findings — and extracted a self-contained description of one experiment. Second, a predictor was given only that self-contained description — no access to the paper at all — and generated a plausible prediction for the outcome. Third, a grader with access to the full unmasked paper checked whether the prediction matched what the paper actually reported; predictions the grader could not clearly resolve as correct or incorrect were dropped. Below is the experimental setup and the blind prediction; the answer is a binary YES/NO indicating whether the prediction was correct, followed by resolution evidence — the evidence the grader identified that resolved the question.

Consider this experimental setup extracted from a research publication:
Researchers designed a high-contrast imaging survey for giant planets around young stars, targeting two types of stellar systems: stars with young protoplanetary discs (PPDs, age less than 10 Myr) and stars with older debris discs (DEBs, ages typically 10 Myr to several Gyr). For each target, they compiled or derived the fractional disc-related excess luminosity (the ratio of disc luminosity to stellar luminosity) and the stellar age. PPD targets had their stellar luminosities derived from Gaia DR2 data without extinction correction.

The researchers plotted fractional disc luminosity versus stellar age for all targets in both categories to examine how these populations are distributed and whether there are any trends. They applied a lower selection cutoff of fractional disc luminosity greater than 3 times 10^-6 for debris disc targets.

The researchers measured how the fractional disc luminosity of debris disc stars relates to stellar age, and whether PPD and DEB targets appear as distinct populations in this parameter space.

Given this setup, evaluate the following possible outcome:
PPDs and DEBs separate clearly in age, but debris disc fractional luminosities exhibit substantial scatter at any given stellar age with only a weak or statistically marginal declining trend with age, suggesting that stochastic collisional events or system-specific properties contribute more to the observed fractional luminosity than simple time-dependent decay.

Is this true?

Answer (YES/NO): NO